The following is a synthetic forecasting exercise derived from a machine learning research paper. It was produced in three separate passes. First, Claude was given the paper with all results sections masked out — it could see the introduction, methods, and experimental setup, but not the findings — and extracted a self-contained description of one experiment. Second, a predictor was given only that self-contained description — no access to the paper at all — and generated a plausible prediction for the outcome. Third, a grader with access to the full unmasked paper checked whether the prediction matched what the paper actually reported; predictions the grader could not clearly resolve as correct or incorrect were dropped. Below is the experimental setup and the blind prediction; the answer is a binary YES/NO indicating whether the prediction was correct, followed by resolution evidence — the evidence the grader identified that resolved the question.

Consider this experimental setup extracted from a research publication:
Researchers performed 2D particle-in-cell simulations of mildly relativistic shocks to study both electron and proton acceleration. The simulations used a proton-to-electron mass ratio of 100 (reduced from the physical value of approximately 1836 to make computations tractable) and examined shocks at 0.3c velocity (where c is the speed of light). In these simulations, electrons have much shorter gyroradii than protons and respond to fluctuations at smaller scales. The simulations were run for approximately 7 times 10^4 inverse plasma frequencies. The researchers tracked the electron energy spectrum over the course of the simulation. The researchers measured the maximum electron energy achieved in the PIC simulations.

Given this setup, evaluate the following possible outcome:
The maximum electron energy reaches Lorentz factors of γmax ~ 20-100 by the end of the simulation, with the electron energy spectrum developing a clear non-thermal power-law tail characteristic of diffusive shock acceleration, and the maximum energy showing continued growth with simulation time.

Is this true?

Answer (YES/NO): NO